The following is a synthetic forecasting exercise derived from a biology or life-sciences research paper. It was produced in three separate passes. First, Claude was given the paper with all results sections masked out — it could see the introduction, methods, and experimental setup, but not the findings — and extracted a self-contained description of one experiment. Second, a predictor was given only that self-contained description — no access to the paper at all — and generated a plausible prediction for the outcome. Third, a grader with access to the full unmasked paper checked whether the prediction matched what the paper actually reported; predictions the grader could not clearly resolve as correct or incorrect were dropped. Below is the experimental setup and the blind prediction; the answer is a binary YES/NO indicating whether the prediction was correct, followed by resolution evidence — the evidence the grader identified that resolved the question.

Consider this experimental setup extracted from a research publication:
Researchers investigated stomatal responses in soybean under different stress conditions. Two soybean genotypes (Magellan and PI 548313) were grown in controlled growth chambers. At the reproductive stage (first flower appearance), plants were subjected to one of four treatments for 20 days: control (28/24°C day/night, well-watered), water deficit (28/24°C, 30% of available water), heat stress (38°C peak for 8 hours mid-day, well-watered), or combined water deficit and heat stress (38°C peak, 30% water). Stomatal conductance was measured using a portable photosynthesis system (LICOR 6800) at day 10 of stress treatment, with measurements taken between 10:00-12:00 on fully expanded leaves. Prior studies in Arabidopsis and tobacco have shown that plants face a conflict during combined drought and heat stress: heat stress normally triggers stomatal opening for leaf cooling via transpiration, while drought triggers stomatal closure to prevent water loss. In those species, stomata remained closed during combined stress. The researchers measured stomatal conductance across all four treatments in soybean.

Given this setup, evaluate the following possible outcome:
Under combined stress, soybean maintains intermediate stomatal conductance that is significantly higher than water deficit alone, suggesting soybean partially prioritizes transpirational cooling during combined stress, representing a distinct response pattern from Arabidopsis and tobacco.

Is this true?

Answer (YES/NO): NO